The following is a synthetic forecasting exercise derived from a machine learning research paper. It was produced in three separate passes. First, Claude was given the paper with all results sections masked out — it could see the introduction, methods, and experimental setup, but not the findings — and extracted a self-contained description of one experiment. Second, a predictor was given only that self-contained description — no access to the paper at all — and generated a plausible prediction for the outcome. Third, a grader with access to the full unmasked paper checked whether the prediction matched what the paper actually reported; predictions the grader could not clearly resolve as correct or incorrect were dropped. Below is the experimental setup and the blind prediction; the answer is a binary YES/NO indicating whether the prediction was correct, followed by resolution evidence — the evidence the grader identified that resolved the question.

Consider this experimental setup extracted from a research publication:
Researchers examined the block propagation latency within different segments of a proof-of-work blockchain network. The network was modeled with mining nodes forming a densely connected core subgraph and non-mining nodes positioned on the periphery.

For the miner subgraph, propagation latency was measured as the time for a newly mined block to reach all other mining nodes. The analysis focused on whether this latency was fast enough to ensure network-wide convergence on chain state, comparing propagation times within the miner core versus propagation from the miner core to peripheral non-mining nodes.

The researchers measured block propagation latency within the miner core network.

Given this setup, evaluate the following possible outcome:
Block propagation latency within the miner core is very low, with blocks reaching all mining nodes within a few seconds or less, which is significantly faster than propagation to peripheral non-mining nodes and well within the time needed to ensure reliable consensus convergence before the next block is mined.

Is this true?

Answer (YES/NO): YES